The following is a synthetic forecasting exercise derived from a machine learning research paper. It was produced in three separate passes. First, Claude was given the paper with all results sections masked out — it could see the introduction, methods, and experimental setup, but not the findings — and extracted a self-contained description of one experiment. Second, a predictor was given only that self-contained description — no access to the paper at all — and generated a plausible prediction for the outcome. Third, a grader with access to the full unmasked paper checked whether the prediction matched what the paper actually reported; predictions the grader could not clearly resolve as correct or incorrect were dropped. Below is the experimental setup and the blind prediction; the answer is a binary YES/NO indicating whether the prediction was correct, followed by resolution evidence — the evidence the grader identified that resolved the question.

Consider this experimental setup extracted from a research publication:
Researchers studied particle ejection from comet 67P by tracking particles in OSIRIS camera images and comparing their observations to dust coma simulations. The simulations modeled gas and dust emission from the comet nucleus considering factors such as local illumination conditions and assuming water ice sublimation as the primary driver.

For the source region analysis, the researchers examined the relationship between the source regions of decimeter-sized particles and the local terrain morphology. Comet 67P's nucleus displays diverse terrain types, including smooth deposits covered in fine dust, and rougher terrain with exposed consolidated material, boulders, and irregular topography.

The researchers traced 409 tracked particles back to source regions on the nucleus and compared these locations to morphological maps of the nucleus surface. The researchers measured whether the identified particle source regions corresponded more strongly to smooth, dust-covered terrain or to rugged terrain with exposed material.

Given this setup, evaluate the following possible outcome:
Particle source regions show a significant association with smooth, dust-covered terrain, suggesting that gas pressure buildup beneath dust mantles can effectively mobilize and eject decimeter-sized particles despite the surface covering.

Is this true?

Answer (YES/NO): NO